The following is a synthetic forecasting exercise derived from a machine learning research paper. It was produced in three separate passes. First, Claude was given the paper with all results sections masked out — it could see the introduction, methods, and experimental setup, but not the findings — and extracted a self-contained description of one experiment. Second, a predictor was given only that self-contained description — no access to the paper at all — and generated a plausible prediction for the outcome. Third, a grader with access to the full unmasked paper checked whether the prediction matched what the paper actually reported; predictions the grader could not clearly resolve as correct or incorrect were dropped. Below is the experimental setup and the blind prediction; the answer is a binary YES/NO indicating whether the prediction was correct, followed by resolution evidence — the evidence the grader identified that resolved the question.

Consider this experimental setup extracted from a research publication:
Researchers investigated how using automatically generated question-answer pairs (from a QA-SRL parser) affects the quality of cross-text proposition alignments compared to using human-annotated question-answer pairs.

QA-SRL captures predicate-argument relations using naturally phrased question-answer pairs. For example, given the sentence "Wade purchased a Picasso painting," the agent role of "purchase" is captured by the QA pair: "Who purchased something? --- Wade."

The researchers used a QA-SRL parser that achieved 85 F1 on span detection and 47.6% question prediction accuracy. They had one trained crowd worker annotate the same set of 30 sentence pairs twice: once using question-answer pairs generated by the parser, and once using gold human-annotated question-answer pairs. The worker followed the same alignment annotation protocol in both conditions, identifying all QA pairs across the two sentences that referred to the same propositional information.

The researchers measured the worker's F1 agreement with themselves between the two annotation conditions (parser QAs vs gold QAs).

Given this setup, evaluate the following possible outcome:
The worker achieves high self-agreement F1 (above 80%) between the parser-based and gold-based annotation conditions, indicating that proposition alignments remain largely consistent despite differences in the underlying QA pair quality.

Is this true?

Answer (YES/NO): NO